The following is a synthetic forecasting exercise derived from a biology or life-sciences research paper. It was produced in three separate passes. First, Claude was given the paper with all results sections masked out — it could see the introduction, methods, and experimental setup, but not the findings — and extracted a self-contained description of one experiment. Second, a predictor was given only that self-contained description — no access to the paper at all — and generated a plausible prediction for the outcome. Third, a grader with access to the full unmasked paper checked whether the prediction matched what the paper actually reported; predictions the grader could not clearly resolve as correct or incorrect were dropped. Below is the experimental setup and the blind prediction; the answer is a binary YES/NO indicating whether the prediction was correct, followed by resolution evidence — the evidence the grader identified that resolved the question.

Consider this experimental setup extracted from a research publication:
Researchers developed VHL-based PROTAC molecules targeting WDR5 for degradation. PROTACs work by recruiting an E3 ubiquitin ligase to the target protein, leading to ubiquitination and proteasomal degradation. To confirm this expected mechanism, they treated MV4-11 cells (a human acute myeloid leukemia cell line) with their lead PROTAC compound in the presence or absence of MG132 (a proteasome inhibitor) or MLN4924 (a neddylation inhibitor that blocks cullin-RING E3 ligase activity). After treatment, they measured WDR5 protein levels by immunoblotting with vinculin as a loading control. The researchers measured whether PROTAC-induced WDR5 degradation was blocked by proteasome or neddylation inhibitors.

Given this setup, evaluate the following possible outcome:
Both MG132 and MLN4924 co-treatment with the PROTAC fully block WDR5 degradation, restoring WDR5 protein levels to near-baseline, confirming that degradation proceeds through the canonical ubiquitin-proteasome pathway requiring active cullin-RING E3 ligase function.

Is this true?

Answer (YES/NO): YES